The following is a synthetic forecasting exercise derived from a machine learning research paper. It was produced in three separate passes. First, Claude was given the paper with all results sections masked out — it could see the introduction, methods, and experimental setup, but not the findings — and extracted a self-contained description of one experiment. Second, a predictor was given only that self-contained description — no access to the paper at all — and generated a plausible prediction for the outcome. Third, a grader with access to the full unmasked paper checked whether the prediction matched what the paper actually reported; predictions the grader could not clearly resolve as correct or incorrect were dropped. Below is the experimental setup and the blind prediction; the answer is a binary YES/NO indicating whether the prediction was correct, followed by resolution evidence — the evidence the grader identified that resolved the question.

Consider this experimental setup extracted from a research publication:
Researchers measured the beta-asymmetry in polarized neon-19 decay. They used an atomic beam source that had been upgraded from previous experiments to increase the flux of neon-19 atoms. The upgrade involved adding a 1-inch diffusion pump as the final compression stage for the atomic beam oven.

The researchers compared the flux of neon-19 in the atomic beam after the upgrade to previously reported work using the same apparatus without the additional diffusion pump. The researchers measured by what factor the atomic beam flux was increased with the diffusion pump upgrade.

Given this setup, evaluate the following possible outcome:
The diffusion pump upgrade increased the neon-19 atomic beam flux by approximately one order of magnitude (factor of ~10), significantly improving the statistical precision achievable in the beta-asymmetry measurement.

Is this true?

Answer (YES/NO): NO